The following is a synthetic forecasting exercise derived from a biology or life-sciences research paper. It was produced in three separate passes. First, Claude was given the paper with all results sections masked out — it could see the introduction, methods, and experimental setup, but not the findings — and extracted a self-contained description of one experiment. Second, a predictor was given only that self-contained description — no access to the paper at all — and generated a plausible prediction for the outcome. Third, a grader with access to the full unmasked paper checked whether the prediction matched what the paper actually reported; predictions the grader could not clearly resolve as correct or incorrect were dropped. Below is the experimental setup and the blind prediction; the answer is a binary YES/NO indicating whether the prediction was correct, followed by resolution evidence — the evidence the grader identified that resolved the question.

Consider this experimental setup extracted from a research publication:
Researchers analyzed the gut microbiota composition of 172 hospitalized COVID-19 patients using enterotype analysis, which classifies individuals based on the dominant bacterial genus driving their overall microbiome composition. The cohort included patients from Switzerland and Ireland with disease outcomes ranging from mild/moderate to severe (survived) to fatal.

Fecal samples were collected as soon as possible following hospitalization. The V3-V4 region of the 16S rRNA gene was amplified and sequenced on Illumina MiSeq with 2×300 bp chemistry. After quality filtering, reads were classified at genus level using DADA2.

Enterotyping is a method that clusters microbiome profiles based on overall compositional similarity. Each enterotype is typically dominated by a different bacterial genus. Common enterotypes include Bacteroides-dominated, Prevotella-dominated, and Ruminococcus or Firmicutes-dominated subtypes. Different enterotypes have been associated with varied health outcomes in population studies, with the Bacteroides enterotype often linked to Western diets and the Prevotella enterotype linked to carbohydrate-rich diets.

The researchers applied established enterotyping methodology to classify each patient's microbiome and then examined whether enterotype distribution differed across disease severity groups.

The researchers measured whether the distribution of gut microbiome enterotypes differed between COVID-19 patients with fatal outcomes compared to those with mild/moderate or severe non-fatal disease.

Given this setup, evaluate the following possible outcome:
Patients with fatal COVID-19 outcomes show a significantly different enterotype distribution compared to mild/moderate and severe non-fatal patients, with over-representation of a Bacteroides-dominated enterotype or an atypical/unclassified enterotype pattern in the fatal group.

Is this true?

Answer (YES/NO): NO